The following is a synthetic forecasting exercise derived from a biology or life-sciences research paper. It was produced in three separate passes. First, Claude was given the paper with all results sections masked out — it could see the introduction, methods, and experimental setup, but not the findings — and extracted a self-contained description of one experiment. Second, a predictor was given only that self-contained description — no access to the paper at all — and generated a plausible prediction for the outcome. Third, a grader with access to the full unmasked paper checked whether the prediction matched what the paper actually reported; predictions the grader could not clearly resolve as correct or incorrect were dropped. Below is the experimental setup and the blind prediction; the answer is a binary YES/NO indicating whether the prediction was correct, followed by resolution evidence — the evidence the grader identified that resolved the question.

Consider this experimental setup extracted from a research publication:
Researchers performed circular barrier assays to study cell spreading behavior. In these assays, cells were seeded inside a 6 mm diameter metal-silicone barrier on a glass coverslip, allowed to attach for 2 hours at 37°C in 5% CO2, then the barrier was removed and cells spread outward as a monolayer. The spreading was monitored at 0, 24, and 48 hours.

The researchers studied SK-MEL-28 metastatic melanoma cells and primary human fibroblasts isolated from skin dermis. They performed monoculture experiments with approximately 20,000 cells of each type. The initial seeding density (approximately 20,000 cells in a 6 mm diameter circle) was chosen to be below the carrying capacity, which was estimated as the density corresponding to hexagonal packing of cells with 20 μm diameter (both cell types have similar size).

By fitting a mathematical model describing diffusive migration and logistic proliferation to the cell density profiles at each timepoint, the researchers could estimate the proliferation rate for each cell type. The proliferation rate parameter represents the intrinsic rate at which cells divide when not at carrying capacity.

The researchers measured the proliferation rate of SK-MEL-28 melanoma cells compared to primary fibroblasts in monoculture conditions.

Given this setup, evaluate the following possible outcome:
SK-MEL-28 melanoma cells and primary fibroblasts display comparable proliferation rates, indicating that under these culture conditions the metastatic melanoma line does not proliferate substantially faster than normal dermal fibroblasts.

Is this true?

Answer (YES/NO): YES